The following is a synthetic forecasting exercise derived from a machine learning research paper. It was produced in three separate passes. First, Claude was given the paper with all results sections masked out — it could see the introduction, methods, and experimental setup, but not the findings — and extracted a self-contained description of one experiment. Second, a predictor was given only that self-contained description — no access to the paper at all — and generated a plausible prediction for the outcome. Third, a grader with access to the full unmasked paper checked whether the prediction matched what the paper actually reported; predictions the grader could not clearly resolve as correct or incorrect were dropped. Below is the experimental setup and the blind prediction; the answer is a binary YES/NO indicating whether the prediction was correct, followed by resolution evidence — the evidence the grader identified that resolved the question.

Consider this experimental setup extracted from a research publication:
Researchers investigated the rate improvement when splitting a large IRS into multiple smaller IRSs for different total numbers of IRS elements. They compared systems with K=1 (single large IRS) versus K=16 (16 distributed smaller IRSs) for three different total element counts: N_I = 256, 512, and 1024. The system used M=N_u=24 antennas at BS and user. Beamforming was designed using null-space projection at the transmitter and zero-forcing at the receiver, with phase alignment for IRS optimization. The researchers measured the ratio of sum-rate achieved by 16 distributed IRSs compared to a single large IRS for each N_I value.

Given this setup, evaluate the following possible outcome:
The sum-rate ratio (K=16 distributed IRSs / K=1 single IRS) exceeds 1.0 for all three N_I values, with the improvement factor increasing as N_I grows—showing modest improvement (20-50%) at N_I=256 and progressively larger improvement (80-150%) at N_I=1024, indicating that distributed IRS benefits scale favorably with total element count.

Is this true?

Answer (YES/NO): NO